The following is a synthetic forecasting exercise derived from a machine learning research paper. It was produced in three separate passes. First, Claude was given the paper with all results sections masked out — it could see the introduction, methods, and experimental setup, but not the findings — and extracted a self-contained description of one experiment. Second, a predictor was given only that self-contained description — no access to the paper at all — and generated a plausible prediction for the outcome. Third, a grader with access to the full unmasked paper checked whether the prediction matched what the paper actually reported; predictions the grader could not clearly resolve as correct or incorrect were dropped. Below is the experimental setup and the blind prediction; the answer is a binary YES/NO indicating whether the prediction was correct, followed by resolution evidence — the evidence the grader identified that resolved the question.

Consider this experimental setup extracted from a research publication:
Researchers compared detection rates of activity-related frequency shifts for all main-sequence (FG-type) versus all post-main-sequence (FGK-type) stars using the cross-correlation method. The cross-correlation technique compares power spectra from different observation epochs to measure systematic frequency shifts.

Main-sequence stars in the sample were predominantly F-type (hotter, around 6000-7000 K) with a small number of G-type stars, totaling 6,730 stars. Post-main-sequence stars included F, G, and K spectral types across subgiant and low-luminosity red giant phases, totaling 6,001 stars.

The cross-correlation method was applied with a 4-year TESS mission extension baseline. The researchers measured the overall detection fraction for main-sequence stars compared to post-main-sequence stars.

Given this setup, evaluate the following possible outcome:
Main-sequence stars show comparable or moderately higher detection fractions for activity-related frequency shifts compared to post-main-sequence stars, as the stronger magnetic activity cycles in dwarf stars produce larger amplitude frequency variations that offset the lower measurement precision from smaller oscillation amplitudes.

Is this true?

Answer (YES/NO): NO